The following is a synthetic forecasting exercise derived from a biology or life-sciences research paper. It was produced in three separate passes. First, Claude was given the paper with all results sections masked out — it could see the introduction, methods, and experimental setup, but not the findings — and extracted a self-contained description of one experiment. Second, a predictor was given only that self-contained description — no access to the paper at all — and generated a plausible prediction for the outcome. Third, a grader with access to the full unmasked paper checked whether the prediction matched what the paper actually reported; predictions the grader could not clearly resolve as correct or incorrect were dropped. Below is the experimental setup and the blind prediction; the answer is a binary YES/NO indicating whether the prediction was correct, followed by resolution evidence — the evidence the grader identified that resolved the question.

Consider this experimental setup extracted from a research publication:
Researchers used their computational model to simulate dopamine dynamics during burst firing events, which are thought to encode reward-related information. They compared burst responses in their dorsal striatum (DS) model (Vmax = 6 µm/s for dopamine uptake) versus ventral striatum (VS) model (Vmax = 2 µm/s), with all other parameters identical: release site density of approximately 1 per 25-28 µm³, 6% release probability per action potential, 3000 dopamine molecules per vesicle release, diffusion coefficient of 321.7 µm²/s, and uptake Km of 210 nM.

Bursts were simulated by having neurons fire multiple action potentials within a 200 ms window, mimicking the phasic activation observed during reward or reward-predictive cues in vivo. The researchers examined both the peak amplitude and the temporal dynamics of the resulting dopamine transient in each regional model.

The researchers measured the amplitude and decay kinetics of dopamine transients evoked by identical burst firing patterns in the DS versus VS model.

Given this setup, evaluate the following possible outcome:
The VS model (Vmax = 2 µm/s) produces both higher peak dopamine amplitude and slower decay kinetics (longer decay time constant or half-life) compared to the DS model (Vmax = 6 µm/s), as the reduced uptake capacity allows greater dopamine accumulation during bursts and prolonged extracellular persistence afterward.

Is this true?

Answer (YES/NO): NO